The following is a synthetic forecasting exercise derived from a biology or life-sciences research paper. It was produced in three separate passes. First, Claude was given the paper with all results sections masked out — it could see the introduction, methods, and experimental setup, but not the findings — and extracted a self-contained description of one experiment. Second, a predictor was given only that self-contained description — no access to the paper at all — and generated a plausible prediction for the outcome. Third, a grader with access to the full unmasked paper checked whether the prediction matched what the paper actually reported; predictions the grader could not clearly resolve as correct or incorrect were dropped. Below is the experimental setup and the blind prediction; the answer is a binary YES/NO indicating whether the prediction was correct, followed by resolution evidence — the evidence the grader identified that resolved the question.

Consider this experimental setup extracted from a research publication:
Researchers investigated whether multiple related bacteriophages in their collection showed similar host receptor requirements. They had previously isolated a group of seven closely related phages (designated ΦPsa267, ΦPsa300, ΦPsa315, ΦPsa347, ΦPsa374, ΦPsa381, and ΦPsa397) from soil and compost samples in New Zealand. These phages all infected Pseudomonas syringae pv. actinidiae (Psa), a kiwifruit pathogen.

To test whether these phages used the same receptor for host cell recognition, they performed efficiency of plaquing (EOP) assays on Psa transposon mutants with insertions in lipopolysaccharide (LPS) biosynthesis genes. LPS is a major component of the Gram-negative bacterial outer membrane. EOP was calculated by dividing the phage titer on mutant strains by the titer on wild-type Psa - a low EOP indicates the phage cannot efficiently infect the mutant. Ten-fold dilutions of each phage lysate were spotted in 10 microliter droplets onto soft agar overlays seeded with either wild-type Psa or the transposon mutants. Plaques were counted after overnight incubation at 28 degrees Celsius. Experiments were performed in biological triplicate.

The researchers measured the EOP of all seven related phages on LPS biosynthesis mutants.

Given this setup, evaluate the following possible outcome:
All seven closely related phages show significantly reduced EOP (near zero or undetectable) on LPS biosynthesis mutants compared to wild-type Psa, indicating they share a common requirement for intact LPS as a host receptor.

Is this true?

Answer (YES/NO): YES